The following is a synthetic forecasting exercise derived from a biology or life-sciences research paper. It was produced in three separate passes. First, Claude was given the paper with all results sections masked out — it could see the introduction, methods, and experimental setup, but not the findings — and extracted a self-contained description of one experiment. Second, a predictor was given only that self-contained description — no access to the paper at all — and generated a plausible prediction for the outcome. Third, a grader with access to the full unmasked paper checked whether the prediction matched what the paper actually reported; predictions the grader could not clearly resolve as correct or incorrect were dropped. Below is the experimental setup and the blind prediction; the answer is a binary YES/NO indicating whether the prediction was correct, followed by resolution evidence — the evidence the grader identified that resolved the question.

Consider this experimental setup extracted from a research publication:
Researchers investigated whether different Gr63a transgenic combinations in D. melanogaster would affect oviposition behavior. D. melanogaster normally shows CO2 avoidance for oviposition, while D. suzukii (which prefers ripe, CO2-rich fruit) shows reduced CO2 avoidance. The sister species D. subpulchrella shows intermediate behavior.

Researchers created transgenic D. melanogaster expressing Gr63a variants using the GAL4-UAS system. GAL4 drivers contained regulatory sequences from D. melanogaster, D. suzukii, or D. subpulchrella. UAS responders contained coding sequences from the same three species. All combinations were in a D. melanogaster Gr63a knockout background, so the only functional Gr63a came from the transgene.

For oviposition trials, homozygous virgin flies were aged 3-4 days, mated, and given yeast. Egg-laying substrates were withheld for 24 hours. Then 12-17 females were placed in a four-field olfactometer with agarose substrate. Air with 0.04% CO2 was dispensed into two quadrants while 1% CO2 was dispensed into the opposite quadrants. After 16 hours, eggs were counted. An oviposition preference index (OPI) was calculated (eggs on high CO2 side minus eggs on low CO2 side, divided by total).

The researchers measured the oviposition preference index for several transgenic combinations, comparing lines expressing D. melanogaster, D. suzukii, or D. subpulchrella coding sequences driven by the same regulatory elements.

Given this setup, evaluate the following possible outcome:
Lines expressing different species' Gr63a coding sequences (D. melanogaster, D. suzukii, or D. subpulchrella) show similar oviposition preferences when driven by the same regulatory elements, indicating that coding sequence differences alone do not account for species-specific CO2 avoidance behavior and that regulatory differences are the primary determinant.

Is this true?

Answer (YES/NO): NO